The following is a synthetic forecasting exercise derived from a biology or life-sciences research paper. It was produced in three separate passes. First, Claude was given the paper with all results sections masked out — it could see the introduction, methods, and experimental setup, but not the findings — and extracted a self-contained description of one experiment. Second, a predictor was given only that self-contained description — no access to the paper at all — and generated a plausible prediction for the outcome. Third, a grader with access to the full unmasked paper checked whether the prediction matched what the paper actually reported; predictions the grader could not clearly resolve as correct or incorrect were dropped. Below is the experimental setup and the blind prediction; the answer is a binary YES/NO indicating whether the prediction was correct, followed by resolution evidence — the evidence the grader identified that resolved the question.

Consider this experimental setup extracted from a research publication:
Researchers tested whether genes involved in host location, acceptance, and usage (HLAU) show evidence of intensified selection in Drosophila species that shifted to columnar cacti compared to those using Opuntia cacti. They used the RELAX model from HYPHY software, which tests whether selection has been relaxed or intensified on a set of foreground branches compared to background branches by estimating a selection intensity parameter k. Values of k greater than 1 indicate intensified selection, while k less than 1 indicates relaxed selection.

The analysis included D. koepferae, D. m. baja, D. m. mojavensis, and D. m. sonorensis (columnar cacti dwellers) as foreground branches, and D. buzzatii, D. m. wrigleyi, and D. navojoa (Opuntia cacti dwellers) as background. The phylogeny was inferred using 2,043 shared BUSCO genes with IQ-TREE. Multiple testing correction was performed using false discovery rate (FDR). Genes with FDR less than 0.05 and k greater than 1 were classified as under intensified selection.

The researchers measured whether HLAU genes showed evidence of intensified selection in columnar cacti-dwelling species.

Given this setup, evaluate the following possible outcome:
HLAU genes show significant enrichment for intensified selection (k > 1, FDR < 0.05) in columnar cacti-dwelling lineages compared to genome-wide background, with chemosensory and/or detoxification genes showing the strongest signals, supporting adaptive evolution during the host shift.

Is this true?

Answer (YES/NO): NO